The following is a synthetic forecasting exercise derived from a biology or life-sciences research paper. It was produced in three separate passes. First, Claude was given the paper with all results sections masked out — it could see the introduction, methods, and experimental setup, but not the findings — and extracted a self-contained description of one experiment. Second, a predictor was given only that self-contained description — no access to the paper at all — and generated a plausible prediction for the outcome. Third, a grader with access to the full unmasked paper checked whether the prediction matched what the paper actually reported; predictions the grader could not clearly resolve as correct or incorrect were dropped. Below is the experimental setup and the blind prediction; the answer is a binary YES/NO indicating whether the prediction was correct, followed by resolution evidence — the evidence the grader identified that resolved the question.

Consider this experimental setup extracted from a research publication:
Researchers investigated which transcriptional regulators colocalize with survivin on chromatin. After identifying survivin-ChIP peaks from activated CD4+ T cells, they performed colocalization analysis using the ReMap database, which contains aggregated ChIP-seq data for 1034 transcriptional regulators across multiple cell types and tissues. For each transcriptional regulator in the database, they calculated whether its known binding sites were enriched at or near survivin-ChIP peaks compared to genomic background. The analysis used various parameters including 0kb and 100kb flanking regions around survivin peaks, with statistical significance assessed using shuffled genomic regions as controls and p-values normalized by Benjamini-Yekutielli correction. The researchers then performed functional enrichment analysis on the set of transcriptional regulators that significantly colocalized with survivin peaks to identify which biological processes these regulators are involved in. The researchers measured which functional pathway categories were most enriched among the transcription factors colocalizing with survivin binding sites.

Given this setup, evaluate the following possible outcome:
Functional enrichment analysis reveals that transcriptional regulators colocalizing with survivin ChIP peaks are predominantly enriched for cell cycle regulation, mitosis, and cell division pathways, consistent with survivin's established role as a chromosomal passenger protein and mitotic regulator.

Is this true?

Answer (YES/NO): NO